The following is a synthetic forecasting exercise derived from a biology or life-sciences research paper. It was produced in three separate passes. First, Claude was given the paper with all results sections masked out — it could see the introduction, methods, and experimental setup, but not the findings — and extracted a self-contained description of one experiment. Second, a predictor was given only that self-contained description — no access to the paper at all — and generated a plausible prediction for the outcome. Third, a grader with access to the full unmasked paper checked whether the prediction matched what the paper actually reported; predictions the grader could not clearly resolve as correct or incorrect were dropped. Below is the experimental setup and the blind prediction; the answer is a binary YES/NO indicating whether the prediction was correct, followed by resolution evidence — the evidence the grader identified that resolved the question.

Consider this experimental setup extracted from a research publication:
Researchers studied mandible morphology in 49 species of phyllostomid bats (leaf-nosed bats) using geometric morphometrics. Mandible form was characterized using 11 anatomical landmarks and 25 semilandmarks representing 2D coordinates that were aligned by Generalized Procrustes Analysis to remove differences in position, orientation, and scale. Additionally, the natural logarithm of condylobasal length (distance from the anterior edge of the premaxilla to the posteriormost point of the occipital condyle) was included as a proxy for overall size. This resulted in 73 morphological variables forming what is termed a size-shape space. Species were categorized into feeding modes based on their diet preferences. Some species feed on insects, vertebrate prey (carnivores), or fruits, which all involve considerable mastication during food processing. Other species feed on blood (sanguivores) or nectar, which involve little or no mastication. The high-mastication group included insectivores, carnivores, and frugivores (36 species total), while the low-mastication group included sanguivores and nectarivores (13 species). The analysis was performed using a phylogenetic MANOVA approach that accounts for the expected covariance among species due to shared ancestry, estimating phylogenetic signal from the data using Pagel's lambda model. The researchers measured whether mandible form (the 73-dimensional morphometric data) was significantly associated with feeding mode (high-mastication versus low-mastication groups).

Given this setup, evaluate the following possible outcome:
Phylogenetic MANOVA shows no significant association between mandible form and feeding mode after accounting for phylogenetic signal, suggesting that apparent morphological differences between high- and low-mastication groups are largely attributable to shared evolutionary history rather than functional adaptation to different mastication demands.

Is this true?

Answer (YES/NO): NO